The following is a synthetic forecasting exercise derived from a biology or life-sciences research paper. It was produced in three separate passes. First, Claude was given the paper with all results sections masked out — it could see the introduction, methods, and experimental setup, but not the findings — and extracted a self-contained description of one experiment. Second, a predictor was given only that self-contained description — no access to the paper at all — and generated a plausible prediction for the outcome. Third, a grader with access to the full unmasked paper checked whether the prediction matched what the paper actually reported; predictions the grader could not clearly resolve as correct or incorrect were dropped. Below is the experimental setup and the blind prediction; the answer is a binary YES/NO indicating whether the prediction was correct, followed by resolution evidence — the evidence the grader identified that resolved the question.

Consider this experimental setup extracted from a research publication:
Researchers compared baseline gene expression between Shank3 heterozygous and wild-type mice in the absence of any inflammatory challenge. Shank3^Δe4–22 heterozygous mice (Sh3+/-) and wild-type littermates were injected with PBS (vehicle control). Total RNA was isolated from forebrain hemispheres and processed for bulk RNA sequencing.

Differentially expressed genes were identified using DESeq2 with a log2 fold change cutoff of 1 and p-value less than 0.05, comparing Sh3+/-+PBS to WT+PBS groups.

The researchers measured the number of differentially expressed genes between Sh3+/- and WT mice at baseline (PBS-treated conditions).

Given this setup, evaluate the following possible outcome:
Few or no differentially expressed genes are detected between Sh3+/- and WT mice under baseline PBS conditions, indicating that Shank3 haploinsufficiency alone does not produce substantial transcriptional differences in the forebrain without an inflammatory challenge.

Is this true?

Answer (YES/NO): NO